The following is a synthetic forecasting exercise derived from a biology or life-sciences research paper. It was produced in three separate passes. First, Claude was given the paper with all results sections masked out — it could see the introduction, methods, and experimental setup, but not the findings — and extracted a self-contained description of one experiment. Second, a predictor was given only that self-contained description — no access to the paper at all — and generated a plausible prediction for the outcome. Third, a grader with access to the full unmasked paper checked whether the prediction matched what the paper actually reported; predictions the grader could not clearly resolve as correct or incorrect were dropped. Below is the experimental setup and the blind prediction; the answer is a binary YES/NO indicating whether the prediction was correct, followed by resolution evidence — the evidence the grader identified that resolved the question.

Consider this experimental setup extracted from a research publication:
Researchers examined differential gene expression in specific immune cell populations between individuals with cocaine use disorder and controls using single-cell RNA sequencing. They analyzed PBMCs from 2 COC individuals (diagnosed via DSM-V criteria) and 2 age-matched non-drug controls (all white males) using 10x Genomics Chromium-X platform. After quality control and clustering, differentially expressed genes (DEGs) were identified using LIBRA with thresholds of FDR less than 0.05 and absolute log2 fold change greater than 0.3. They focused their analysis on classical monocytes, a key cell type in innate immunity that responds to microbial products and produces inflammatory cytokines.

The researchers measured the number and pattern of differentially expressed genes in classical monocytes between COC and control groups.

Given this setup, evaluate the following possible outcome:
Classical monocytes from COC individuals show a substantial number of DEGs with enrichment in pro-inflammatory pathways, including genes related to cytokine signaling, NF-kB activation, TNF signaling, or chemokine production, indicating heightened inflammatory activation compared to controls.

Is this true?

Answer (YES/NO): NO